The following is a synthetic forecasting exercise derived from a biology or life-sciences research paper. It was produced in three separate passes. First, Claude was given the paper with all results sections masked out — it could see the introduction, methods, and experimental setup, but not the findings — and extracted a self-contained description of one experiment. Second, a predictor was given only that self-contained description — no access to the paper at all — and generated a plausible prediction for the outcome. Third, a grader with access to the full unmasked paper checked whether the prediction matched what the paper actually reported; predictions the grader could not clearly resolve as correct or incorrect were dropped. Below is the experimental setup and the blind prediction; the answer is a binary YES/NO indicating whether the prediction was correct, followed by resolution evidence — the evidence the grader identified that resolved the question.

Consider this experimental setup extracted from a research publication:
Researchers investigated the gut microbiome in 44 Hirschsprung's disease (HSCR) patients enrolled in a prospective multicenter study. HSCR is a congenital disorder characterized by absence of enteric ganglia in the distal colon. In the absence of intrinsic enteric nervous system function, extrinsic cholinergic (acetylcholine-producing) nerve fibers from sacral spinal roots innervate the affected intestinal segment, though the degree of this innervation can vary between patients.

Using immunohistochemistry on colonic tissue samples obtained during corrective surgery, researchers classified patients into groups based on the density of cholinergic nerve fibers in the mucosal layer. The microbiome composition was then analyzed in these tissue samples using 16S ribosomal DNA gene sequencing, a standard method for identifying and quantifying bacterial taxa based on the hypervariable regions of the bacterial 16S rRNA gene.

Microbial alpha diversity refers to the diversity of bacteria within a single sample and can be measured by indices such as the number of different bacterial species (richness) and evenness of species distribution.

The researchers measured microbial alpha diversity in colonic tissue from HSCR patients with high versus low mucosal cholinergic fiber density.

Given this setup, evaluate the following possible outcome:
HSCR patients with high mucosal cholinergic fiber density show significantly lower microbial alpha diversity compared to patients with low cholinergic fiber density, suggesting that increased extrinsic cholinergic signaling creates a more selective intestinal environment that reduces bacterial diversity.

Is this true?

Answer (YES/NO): NO